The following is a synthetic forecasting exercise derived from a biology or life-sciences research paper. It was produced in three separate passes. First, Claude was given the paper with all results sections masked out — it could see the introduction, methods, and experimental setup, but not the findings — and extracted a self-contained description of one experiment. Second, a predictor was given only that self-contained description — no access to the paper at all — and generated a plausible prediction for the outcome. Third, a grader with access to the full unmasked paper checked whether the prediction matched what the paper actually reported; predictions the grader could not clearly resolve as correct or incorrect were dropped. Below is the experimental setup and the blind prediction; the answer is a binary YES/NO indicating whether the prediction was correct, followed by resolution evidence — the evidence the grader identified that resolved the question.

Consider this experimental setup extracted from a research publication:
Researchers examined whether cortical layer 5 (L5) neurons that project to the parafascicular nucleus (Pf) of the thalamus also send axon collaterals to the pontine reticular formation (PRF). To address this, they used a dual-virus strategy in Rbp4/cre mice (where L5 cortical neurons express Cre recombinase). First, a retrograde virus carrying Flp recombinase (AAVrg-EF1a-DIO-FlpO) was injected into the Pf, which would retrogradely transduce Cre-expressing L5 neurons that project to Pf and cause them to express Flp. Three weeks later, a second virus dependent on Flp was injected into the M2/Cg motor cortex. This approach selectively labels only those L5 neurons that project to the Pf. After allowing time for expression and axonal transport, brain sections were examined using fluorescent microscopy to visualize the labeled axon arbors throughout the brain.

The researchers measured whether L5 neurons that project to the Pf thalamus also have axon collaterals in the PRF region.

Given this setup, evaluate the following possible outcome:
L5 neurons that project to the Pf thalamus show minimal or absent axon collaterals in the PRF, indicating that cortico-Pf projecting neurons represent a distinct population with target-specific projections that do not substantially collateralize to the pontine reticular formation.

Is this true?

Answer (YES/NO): NO